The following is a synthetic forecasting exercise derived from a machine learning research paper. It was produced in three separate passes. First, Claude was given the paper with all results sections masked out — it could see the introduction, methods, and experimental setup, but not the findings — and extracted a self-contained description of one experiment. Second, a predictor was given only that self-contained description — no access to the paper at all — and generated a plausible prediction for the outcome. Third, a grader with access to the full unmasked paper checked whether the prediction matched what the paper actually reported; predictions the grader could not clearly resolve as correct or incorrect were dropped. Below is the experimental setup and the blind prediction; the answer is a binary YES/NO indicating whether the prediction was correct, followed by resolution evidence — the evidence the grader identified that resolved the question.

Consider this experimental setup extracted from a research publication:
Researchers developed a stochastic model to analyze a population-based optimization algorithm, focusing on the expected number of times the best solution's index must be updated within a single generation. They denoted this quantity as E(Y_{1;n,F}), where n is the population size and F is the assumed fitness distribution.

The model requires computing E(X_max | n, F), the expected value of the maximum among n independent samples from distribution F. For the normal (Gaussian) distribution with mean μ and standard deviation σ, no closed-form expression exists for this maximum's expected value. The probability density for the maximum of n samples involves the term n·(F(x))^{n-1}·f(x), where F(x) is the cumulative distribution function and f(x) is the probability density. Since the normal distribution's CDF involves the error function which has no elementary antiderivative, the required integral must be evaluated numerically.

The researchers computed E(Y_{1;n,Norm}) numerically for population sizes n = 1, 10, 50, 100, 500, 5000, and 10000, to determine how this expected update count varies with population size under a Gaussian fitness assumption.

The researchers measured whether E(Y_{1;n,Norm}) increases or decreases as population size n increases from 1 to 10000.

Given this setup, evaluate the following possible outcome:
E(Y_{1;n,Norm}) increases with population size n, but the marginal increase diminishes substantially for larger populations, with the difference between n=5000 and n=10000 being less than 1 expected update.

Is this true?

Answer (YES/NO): NO